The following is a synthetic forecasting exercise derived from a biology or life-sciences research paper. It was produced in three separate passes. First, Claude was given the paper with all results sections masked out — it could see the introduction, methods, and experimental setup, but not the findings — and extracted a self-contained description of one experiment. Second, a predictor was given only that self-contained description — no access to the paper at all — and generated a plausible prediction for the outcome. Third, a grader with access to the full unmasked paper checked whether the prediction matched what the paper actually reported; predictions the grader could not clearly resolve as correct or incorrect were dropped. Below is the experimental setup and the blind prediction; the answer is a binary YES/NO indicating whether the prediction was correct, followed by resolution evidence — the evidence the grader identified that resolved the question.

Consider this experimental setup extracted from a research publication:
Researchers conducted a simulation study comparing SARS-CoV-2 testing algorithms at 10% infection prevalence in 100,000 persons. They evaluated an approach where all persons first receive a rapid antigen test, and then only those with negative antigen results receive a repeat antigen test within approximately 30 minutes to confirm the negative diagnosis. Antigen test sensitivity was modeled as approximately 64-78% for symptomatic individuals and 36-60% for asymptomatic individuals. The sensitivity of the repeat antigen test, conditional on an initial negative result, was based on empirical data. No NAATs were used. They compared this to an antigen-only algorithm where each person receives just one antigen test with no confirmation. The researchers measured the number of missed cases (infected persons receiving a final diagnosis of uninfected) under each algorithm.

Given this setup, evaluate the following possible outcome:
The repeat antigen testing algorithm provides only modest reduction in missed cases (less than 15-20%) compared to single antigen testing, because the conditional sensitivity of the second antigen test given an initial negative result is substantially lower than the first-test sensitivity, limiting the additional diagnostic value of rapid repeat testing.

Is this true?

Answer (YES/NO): YES